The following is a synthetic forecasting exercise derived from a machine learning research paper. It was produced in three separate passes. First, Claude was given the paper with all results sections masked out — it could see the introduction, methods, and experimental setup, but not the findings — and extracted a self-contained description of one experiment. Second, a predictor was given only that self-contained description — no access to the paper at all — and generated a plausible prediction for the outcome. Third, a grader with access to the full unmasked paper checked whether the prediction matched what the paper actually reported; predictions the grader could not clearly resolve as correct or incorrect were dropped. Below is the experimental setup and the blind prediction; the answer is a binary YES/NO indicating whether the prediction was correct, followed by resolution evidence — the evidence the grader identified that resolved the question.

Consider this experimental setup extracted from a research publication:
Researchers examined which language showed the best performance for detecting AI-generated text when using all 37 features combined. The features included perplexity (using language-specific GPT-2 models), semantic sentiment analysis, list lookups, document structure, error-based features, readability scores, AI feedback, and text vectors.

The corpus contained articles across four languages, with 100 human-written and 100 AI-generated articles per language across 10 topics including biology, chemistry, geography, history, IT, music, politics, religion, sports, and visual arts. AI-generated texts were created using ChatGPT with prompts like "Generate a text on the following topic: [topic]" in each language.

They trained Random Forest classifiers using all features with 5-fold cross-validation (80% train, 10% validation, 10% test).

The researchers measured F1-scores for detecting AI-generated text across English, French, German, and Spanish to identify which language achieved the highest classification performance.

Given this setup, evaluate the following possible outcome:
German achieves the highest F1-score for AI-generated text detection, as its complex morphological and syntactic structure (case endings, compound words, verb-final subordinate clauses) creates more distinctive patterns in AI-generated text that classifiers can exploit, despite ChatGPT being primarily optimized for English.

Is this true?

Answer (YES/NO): NO